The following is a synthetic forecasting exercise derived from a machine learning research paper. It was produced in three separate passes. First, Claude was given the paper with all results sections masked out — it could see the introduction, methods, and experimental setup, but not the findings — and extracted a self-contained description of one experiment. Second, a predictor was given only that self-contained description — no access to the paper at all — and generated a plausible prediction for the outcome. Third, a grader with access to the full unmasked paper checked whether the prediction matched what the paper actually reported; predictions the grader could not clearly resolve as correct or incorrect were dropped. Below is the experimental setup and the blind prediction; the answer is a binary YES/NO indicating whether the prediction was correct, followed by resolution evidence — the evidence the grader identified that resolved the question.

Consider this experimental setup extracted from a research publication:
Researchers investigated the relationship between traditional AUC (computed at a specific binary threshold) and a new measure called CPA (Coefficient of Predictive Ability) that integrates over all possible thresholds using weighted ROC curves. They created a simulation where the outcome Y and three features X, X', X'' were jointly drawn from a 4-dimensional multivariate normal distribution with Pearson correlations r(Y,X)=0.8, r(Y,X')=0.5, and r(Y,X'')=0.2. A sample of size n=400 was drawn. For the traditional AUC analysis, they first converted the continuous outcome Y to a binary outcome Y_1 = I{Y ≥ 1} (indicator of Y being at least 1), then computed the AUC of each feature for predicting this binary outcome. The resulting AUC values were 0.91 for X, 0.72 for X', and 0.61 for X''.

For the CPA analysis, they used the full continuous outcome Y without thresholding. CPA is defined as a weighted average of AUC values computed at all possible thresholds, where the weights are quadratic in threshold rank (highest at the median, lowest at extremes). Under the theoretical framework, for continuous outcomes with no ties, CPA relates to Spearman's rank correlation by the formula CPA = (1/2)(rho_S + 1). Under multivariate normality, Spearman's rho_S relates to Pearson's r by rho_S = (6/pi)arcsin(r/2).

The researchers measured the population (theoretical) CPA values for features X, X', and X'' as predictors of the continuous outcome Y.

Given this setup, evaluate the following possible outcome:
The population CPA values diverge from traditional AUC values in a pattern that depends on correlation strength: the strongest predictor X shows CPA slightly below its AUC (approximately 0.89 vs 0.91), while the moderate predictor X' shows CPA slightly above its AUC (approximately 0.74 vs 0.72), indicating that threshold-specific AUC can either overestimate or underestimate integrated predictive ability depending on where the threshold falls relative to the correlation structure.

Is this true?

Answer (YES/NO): YES